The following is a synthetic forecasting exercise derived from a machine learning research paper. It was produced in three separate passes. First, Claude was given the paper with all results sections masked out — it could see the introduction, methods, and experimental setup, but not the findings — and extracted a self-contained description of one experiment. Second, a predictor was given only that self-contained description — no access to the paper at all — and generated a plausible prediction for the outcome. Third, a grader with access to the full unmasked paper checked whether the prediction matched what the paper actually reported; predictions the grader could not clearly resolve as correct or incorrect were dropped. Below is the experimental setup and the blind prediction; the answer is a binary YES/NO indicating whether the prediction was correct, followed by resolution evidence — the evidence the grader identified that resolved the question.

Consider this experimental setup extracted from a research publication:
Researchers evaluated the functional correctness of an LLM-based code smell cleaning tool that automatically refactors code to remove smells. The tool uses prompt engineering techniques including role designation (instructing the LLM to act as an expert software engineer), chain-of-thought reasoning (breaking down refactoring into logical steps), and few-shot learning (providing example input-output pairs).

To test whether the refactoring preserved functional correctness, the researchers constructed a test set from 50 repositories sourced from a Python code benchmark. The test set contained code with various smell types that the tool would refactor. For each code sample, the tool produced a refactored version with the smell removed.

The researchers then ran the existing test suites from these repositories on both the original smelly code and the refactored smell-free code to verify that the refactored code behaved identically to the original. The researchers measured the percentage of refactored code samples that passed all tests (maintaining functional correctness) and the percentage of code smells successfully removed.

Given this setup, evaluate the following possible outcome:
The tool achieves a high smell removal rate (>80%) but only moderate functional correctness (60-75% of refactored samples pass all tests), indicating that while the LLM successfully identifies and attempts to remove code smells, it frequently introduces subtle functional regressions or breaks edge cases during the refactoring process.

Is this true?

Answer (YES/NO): NO